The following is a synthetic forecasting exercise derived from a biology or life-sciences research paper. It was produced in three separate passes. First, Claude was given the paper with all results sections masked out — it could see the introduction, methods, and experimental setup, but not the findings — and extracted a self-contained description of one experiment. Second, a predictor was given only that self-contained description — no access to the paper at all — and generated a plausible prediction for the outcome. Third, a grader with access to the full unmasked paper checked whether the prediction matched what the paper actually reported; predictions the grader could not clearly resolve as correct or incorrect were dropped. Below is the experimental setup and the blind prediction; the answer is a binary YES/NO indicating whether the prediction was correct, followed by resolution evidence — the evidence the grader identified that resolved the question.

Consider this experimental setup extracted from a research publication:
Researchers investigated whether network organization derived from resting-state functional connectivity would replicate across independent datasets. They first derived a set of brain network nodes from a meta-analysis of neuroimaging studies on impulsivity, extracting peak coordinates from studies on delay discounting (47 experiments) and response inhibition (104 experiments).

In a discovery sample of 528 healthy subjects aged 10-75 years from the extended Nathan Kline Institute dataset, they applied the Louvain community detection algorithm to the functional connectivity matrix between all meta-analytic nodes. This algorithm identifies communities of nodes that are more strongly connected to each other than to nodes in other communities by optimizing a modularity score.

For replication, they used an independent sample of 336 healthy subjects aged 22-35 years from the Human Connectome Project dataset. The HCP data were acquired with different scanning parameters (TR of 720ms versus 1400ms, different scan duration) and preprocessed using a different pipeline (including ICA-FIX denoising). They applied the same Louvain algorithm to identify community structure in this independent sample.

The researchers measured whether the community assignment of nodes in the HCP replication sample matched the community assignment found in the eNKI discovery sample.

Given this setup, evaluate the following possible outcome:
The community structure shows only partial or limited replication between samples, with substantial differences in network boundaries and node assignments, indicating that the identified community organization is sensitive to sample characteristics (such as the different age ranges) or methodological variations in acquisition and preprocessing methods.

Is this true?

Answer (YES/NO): NO